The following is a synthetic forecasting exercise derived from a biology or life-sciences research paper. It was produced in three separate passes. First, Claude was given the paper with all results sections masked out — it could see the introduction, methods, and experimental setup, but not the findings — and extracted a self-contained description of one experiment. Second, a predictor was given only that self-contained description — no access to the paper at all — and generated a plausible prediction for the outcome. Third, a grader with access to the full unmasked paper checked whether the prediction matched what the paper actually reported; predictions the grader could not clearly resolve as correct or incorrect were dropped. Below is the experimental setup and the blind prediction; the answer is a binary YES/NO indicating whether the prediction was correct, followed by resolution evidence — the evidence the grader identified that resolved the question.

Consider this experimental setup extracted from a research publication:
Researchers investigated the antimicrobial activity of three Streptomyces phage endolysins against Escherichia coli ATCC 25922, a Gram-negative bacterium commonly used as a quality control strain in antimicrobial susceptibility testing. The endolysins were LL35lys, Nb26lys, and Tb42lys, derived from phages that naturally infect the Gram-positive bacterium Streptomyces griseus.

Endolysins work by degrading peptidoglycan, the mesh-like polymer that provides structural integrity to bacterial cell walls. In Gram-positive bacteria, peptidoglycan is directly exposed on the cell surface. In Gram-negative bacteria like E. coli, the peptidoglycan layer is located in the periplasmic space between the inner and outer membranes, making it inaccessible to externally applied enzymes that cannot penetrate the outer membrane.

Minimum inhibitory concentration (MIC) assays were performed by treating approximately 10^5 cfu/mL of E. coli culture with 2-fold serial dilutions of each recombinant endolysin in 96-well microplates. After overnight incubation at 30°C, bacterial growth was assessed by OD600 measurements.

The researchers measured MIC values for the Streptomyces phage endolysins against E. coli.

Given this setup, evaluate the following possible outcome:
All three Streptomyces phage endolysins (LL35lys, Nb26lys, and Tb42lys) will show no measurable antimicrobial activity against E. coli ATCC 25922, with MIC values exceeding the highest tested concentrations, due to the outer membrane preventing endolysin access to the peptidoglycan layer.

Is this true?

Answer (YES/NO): NO